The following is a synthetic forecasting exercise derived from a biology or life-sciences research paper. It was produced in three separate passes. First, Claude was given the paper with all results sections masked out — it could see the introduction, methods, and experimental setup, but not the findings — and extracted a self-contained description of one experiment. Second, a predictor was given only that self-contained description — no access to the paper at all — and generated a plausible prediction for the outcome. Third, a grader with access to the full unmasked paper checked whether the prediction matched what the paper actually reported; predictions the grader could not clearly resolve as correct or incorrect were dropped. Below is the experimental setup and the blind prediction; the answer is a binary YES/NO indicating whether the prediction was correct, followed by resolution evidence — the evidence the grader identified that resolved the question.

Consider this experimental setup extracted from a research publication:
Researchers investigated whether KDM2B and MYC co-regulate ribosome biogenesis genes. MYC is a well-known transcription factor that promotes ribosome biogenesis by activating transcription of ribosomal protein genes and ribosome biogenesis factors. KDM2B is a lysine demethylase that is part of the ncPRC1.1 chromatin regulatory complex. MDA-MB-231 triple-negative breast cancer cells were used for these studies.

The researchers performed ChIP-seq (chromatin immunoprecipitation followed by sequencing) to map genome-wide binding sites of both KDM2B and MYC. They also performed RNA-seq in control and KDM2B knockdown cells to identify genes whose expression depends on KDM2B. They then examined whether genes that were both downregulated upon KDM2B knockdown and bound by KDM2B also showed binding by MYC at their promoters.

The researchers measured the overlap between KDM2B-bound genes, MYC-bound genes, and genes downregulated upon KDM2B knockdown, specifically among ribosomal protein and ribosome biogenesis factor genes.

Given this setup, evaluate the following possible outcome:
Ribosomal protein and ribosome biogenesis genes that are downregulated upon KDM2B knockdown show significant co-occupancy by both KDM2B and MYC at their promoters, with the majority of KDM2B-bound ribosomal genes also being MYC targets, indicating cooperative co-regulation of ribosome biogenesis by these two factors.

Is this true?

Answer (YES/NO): YES